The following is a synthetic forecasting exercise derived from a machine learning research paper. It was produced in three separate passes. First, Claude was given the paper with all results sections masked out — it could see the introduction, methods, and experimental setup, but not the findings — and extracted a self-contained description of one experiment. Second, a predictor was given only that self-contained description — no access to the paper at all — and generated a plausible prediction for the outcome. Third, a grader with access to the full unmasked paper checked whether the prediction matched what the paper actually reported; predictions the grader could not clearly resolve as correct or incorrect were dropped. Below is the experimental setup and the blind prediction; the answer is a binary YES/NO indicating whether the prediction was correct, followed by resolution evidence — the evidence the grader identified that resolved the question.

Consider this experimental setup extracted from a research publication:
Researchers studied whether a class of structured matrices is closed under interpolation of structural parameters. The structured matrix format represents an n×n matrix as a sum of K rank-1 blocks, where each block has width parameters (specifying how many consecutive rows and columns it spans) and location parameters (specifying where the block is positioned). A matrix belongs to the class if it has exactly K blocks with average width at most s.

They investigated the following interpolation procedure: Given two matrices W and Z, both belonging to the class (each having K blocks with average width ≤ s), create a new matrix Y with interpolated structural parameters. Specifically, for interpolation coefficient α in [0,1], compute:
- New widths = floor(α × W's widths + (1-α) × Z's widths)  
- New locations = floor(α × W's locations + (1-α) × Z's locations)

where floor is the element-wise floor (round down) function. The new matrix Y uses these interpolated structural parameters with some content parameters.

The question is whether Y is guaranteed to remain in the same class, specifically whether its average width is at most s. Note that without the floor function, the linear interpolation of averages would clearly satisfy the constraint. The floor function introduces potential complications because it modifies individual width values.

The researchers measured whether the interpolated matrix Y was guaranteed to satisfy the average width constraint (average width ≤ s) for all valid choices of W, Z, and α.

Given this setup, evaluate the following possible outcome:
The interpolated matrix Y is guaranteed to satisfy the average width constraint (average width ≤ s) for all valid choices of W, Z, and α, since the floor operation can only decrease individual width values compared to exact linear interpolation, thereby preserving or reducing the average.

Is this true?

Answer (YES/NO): YES